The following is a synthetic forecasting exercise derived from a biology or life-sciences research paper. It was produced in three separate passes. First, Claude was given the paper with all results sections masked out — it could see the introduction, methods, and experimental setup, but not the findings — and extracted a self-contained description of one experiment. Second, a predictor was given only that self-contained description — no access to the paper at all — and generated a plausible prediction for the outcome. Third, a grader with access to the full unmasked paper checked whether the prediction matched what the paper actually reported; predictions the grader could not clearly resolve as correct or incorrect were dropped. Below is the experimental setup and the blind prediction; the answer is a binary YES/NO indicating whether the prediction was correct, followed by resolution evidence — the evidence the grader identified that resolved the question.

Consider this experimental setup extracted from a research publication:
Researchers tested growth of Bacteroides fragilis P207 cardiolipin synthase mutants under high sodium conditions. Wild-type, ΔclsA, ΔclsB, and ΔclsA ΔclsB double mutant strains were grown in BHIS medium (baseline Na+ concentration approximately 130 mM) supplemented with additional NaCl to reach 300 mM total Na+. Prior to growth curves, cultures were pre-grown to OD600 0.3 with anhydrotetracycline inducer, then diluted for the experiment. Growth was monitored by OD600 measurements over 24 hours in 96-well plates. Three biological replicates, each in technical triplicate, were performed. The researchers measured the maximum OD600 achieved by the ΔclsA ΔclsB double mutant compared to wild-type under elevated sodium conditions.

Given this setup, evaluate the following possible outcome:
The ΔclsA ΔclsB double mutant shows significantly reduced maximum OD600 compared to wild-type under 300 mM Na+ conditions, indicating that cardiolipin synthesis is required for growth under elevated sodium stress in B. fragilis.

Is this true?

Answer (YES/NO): YES